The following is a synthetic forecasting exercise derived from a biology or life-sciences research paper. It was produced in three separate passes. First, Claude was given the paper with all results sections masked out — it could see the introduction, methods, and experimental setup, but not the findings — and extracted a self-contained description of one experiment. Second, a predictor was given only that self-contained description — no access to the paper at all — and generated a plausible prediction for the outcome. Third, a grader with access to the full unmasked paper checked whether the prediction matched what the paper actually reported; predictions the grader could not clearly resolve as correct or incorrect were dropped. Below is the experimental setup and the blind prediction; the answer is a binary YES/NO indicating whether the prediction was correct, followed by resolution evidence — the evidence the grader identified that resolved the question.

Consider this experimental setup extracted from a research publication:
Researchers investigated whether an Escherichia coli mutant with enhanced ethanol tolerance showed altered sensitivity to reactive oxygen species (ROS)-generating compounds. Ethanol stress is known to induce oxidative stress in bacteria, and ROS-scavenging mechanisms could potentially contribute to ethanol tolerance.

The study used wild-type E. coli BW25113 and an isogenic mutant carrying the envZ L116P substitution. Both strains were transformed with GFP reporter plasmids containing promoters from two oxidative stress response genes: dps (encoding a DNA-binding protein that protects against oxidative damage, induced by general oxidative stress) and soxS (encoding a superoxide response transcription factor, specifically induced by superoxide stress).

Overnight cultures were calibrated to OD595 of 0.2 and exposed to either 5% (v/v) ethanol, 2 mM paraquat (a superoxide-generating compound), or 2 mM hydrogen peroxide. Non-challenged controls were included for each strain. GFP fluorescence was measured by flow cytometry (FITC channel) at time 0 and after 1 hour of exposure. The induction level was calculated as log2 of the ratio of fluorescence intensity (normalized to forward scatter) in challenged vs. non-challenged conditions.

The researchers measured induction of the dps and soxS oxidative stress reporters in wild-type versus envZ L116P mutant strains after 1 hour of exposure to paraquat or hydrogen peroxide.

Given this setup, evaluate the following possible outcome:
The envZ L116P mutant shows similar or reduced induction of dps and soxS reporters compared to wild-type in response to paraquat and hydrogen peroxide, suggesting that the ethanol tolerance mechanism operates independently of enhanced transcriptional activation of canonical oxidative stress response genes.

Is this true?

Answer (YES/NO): YES